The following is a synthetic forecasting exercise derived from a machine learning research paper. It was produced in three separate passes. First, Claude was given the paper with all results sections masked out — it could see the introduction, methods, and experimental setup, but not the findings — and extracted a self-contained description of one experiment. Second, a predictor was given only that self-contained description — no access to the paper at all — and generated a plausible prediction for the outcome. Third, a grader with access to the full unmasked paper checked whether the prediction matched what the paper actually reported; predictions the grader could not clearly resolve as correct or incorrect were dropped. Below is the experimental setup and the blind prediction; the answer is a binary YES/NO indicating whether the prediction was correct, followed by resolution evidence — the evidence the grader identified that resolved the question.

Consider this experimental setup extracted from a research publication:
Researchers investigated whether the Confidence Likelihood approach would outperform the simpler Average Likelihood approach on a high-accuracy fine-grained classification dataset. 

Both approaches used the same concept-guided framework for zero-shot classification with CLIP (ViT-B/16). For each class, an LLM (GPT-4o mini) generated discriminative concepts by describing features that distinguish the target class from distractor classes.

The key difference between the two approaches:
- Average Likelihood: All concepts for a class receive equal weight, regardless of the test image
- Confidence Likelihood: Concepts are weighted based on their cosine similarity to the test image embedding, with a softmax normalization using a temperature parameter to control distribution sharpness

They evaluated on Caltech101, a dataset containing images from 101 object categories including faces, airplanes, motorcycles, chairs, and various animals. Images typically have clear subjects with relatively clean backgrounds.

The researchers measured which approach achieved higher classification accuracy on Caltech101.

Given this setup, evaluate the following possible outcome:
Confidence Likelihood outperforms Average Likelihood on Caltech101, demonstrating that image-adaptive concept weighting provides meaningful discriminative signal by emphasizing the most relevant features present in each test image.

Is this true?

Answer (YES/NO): NO